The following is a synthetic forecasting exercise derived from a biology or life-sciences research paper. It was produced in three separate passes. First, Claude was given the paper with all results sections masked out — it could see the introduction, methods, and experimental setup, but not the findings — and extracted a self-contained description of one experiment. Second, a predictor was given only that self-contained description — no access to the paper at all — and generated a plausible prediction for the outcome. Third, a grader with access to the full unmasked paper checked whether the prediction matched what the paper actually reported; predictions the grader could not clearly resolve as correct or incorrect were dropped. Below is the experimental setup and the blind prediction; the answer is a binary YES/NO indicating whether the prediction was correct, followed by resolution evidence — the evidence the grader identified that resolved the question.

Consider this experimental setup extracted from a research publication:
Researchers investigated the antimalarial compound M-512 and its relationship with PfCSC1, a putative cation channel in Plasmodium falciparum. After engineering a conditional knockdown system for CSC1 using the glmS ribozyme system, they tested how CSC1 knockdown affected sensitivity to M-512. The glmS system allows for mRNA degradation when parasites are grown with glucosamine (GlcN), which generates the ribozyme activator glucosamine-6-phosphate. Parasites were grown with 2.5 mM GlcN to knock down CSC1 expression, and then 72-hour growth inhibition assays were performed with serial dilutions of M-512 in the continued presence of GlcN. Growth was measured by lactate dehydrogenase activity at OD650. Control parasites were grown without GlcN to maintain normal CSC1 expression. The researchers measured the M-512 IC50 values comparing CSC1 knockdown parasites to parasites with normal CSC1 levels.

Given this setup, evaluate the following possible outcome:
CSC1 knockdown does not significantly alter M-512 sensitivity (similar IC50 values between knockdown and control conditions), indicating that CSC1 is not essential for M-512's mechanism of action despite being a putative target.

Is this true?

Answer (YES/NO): NO